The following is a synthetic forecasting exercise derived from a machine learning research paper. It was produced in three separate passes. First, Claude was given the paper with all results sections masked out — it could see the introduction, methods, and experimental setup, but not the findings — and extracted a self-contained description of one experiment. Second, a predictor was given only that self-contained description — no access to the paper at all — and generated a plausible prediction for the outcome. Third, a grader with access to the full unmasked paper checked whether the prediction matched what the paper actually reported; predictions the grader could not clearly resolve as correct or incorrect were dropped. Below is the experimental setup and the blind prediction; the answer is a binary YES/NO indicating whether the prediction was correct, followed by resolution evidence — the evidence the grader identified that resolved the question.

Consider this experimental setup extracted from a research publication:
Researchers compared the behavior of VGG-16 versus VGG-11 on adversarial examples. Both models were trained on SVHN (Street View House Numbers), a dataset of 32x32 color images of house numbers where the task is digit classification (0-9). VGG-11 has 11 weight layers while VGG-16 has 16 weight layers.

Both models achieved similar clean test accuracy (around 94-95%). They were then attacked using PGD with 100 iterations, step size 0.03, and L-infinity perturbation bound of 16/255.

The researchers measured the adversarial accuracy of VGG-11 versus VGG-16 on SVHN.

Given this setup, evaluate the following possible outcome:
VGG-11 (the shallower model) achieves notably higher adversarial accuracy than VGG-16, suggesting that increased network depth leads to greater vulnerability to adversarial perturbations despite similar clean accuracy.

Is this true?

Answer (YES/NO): NO